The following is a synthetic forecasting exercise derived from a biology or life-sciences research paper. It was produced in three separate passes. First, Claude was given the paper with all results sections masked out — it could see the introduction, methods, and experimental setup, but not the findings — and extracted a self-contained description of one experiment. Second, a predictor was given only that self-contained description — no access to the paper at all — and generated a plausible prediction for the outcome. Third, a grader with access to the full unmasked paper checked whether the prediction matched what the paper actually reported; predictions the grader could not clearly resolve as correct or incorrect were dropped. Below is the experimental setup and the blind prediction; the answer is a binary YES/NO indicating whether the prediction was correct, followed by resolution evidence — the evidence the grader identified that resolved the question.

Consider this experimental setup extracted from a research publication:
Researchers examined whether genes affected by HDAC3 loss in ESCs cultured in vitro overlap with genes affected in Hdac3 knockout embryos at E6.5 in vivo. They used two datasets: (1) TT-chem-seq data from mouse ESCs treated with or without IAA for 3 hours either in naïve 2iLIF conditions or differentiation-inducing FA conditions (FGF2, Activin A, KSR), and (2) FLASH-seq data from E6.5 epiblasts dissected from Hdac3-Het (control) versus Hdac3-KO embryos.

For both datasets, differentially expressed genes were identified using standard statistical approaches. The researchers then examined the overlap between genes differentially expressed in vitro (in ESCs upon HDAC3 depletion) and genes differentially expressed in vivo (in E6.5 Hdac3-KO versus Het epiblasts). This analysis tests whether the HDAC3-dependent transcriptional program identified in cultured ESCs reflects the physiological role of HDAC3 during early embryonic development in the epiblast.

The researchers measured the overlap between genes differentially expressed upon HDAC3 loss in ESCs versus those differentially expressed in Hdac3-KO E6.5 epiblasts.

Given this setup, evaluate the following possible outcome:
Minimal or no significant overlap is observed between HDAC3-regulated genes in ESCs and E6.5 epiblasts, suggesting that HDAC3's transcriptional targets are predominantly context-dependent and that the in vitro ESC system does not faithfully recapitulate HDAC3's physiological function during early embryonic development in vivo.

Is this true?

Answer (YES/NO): NO